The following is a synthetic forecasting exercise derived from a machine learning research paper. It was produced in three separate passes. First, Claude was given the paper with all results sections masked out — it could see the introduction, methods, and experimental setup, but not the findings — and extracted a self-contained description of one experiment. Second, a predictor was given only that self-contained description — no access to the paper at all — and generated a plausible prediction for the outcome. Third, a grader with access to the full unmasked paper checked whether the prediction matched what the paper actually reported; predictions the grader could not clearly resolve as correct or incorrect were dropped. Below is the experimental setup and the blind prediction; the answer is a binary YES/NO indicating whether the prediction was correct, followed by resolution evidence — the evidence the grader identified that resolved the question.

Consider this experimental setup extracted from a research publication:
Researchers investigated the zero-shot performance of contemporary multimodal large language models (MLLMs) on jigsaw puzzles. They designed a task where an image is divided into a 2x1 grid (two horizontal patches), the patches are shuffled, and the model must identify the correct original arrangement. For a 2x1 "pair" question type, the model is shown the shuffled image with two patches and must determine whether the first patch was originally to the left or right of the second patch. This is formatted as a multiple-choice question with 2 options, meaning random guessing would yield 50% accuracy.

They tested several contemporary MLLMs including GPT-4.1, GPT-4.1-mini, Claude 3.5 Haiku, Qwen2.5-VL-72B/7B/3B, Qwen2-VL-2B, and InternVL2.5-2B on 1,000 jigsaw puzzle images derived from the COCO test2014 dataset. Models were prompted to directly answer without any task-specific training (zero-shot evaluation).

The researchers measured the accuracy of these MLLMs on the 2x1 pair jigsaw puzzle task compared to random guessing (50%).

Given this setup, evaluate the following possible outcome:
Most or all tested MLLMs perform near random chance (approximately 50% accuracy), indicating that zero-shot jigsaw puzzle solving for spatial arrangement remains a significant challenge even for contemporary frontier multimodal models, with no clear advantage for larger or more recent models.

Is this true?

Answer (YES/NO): NO